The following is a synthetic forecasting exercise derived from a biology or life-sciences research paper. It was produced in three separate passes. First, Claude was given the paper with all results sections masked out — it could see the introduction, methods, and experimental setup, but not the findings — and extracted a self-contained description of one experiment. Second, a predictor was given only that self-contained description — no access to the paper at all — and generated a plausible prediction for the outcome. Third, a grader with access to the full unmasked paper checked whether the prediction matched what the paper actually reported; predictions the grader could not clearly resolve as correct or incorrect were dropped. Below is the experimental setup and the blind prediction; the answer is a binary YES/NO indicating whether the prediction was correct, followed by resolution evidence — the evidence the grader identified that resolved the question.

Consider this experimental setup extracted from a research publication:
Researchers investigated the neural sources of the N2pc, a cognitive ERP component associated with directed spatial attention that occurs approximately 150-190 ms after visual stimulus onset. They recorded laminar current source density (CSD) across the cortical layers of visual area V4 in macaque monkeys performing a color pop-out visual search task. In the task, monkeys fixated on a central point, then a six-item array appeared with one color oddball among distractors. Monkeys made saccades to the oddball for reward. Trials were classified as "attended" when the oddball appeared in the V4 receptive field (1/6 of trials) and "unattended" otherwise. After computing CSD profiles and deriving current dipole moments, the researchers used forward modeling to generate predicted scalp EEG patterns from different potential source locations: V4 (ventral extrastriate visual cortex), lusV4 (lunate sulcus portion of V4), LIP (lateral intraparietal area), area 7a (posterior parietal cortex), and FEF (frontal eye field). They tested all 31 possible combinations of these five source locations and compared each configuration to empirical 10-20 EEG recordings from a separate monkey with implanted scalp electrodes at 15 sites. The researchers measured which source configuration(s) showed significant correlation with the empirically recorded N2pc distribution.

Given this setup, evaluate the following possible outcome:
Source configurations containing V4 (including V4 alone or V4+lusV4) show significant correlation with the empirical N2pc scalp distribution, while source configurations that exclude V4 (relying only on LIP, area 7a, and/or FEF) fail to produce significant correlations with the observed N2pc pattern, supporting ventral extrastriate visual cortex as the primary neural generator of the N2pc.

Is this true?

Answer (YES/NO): NO